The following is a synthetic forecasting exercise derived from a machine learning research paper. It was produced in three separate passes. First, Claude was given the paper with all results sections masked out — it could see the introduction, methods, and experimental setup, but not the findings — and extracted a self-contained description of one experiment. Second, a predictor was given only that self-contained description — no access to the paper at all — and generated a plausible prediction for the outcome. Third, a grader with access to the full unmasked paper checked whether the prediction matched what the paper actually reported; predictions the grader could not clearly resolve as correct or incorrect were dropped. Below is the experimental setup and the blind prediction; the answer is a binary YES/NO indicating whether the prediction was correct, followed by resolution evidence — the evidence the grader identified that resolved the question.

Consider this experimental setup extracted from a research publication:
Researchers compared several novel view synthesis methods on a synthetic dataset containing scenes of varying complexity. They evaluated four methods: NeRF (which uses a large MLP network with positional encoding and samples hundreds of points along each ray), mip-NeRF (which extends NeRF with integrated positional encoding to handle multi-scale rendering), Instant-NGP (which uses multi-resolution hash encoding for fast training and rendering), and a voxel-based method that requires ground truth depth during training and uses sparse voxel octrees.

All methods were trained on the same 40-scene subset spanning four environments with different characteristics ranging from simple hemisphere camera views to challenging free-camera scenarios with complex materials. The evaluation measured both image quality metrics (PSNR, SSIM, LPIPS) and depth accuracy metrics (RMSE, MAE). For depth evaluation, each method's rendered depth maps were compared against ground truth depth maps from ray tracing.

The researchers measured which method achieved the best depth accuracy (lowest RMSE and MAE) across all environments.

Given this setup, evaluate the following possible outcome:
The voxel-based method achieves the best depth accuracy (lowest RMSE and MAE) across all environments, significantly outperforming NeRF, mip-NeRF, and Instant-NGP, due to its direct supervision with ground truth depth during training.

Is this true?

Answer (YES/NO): NO